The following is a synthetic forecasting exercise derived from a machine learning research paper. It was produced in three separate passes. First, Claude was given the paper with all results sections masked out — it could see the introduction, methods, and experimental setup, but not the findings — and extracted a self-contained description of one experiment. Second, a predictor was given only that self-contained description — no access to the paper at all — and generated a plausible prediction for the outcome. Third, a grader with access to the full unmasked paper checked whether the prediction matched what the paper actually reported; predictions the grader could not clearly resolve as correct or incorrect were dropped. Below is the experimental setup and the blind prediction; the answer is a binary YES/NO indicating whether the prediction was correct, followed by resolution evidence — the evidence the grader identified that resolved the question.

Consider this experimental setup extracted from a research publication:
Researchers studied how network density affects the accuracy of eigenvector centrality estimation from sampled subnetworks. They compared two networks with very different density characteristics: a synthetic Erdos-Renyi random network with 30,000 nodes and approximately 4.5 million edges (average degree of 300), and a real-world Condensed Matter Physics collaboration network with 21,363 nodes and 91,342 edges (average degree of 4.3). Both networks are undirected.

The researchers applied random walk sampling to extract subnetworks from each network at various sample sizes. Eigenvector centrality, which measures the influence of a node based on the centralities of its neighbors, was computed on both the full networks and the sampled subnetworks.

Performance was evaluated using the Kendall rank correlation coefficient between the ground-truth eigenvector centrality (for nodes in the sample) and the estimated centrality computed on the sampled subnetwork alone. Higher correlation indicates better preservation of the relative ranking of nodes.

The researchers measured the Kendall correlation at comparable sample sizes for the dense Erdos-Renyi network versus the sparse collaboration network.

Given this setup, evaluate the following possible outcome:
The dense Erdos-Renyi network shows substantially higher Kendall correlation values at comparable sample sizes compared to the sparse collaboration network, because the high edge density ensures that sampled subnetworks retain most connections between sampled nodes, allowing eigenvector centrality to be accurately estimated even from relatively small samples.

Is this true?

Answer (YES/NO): NO